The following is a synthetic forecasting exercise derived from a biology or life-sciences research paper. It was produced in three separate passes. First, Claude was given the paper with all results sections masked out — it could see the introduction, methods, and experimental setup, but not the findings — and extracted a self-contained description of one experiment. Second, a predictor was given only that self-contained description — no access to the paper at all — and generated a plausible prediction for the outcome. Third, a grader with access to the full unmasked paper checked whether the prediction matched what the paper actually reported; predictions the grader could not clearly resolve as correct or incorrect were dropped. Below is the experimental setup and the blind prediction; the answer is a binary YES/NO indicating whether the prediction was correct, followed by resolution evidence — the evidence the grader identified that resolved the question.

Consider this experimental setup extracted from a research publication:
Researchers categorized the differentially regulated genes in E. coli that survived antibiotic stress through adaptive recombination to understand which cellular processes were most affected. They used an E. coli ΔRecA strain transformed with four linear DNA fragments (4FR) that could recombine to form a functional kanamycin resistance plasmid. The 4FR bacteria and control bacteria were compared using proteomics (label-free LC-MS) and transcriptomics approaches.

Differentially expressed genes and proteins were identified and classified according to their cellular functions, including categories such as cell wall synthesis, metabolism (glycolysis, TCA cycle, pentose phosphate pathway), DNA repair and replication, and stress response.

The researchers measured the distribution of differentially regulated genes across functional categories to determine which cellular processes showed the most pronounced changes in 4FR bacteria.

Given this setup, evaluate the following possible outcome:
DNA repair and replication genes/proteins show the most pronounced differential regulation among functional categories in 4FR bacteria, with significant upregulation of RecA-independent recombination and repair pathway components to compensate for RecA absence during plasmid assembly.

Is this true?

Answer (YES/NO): NO